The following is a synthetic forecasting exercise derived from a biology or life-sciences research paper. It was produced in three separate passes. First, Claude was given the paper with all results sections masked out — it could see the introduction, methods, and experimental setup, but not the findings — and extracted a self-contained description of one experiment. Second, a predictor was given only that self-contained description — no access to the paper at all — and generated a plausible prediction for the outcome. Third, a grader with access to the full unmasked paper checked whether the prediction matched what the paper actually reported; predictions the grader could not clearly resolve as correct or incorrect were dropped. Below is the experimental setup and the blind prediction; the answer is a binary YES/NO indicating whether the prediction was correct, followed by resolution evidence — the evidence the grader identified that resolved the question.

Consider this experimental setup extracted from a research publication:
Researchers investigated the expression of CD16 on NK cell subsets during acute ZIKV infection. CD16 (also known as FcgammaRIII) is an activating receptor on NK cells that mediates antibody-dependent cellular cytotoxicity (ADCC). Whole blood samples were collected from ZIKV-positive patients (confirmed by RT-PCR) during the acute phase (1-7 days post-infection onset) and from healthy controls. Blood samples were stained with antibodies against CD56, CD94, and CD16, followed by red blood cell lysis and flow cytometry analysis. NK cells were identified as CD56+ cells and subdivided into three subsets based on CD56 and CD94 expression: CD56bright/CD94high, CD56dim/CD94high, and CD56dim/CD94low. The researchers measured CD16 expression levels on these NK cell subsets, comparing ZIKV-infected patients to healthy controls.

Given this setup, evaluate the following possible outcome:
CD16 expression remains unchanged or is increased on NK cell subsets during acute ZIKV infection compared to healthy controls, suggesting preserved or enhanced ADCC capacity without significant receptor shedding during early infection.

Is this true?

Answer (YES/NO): YES